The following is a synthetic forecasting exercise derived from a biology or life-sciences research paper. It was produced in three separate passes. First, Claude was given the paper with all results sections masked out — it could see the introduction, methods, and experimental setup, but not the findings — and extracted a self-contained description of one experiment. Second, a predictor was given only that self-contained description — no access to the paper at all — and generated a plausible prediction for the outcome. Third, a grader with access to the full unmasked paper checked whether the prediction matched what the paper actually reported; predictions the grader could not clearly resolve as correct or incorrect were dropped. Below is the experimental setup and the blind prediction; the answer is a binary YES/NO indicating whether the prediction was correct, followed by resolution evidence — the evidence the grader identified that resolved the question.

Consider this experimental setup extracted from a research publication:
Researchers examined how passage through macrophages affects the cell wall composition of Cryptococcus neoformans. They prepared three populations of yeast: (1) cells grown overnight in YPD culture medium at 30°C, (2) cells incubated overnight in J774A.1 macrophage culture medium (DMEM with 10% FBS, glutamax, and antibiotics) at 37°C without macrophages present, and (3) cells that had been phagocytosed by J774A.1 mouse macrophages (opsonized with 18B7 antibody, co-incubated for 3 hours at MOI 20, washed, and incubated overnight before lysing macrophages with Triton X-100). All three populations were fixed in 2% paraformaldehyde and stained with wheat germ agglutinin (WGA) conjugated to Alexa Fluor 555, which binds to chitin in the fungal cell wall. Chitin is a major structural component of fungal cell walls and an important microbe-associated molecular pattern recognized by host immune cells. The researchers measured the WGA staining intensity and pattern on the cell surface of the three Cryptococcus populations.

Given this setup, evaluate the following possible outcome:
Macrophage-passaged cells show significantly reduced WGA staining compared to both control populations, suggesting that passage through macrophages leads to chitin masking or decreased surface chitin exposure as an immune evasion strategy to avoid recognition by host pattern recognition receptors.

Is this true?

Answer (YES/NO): NO